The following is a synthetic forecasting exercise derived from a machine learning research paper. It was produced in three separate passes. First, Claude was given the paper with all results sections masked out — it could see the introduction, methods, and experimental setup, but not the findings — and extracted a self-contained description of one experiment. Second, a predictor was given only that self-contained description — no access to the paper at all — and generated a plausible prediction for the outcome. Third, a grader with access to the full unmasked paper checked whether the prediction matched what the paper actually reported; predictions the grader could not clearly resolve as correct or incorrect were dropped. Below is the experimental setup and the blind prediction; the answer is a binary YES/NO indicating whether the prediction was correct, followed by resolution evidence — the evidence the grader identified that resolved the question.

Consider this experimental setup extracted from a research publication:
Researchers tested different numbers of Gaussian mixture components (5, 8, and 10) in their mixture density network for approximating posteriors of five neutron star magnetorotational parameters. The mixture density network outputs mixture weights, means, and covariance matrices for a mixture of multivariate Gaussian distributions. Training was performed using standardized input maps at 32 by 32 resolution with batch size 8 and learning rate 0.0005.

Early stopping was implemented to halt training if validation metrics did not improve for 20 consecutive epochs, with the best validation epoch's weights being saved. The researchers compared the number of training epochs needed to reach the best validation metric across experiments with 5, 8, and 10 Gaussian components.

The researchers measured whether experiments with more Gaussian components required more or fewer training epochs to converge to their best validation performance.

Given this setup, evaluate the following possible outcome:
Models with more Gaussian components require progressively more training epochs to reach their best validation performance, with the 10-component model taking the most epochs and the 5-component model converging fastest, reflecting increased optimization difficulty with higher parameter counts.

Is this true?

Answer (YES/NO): NO